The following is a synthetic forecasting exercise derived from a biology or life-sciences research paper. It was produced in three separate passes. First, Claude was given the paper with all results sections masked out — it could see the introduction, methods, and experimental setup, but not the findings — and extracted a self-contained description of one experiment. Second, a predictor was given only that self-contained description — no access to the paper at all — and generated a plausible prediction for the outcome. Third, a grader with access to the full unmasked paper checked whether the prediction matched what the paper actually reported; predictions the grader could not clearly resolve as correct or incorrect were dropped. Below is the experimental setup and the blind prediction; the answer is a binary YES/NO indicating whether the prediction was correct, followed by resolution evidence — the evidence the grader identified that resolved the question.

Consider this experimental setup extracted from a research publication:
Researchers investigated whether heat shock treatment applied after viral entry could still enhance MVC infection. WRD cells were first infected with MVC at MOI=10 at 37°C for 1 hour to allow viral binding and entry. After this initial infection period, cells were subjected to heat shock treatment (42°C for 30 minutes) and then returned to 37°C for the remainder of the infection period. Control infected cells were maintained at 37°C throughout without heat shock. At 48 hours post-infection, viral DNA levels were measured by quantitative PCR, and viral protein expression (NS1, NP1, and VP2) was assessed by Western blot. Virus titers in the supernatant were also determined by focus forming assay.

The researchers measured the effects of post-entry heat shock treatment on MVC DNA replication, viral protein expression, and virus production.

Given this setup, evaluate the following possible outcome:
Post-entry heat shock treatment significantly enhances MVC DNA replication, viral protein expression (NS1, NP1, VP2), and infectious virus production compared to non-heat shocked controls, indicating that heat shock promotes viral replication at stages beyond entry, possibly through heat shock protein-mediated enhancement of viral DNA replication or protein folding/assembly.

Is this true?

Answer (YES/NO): NO